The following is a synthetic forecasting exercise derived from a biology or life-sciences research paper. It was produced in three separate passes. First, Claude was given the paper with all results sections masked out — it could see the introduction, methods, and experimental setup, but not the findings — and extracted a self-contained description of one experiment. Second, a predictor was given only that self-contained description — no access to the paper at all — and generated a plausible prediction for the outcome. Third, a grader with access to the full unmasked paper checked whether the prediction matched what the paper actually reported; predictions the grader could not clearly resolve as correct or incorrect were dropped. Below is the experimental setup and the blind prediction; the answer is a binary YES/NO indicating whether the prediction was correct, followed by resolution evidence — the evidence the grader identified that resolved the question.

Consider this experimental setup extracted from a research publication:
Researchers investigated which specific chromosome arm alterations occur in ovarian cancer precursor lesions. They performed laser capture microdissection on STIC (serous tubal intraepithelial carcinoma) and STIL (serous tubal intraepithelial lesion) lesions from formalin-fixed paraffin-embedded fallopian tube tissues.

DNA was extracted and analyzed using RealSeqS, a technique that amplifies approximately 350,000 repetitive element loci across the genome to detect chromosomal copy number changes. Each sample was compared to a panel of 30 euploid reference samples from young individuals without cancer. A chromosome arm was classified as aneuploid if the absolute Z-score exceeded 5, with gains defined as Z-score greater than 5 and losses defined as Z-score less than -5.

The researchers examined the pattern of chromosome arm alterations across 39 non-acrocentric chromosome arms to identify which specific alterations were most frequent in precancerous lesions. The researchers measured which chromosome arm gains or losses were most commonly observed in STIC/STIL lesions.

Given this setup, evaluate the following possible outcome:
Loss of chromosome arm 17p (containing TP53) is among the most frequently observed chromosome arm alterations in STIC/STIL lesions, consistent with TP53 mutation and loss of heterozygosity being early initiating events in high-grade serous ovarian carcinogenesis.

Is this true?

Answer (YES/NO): YES